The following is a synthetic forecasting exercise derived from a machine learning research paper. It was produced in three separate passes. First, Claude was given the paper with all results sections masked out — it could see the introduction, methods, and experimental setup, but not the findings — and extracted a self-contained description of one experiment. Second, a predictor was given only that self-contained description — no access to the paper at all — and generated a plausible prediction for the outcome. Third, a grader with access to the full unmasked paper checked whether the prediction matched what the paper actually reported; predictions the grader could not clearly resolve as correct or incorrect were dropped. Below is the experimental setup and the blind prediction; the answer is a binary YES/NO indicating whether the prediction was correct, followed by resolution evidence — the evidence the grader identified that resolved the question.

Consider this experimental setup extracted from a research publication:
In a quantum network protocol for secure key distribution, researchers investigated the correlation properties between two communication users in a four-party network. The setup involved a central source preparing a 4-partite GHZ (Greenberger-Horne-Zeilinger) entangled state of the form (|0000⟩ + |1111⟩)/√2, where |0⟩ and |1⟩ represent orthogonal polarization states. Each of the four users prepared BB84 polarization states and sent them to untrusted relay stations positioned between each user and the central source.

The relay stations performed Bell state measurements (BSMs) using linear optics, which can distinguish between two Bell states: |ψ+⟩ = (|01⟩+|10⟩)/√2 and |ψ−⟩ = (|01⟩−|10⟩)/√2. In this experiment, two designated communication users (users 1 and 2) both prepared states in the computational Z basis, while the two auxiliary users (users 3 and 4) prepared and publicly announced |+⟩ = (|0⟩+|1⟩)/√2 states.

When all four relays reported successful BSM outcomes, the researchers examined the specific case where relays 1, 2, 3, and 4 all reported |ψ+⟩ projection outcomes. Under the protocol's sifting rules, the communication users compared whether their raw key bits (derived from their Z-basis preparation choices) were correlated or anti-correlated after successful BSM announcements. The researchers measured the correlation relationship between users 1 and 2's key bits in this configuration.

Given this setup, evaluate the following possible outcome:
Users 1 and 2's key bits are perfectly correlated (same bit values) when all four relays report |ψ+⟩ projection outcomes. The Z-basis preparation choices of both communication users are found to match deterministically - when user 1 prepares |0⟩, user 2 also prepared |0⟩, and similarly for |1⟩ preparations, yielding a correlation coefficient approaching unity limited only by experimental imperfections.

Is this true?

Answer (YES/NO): YES